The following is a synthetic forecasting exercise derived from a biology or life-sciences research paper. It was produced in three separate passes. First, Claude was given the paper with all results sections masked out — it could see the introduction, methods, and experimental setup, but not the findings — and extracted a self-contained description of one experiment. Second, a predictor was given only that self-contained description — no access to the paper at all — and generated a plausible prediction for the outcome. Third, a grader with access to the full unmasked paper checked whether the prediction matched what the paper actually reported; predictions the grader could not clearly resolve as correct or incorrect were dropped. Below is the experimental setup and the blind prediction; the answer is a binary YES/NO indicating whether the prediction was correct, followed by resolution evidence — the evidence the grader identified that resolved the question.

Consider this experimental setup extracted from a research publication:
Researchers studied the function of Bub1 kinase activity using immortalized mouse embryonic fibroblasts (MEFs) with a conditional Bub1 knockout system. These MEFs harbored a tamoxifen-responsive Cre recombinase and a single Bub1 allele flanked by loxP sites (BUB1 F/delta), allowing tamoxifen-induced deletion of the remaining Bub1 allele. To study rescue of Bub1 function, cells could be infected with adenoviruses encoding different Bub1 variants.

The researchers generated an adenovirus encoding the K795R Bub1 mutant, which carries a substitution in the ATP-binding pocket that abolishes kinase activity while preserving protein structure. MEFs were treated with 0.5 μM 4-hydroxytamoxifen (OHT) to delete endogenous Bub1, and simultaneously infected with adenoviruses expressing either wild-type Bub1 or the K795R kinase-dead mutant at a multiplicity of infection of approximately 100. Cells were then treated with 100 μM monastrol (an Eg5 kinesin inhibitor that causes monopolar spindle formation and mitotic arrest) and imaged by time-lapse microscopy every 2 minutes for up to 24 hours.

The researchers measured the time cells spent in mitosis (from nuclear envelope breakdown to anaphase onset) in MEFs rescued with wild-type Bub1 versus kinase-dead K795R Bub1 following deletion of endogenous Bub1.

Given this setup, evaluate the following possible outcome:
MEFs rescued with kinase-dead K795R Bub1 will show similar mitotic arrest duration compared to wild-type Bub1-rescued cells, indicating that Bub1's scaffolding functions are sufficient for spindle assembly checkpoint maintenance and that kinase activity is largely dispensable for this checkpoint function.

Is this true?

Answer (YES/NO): NO